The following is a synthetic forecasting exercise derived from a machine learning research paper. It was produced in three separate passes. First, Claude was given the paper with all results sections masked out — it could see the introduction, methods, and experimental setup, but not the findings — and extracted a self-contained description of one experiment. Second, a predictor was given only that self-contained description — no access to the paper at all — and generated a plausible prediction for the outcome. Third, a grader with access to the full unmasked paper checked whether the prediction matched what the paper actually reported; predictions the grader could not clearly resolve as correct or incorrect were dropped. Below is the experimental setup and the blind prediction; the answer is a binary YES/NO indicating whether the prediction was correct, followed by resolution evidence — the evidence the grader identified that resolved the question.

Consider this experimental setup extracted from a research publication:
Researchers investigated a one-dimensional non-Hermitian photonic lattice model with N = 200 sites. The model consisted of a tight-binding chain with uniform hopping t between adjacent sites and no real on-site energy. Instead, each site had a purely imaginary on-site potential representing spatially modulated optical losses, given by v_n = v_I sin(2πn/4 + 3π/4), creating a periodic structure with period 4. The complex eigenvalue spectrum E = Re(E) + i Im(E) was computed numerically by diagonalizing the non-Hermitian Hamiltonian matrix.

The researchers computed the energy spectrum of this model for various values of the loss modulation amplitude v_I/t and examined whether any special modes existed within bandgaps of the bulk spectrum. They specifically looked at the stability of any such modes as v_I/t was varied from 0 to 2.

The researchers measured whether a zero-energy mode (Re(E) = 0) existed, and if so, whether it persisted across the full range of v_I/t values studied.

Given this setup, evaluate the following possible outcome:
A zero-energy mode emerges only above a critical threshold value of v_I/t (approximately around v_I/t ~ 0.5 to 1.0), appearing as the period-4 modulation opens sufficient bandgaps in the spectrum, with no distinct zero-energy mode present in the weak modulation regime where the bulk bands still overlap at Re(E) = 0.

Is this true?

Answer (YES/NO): NO